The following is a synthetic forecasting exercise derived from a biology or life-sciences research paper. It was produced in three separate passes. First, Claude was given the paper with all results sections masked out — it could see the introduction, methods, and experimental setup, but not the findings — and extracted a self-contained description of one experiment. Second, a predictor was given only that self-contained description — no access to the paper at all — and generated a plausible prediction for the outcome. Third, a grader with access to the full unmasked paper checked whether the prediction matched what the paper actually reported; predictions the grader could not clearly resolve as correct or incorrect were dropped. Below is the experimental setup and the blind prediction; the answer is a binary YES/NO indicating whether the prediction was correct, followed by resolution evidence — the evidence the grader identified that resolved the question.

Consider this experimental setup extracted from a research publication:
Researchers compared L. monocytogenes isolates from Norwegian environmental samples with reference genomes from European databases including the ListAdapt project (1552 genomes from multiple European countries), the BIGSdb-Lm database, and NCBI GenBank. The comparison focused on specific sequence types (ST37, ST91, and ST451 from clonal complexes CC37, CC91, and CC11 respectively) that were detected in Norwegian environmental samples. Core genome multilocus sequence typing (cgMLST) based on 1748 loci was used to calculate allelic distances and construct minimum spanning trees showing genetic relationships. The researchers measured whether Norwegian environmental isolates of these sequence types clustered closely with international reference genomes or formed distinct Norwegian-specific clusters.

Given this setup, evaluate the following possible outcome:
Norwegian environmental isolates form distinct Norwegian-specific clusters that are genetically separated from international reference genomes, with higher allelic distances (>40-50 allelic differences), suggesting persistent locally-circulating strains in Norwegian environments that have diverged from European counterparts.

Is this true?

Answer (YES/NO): NO